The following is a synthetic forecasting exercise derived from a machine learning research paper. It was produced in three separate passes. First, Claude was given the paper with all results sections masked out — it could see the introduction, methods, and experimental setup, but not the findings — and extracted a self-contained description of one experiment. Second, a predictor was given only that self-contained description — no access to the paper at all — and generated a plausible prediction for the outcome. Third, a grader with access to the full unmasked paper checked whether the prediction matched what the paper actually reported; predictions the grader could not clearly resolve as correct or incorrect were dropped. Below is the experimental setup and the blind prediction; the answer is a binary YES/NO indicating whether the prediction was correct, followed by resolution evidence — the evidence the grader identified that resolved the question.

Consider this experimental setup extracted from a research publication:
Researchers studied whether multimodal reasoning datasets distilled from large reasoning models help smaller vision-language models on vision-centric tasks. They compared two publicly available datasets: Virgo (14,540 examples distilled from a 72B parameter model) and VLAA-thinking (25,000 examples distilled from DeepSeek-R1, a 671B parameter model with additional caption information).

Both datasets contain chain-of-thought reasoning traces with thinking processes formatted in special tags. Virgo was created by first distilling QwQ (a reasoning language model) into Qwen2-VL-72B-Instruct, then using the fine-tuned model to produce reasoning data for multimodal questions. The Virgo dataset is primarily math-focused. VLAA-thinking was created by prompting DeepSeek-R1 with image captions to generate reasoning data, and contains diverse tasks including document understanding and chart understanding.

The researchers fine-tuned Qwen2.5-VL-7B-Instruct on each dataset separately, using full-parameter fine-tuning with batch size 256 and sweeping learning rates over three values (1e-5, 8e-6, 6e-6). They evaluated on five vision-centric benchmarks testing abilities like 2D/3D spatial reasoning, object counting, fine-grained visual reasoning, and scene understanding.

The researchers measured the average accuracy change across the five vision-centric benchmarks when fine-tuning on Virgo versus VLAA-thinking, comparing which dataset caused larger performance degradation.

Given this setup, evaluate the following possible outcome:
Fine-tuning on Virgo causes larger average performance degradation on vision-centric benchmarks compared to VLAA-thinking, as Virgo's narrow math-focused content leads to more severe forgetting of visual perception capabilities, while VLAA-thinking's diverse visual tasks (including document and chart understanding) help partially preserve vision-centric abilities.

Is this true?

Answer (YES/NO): NO